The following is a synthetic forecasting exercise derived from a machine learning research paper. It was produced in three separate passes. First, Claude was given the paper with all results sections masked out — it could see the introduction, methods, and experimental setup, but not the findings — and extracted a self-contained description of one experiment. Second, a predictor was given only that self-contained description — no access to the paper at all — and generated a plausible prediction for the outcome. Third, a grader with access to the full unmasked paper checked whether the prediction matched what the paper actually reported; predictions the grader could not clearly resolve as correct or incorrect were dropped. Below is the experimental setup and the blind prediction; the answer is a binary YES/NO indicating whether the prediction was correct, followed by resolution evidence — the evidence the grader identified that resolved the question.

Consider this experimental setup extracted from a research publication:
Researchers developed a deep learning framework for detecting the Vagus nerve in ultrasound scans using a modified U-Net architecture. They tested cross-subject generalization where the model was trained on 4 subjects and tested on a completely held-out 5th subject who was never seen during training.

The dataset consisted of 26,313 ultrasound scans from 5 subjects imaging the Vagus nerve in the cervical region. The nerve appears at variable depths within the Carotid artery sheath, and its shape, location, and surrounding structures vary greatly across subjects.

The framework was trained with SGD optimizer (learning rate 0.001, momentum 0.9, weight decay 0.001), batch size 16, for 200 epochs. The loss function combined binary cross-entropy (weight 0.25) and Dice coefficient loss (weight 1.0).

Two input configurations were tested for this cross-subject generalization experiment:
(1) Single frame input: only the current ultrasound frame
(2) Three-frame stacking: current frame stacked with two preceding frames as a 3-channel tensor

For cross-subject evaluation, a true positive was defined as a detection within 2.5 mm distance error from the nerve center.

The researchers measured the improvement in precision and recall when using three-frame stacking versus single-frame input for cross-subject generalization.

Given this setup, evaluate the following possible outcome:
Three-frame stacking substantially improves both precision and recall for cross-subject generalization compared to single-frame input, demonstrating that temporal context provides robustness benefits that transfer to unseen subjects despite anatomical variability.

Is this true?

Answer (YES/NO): NO